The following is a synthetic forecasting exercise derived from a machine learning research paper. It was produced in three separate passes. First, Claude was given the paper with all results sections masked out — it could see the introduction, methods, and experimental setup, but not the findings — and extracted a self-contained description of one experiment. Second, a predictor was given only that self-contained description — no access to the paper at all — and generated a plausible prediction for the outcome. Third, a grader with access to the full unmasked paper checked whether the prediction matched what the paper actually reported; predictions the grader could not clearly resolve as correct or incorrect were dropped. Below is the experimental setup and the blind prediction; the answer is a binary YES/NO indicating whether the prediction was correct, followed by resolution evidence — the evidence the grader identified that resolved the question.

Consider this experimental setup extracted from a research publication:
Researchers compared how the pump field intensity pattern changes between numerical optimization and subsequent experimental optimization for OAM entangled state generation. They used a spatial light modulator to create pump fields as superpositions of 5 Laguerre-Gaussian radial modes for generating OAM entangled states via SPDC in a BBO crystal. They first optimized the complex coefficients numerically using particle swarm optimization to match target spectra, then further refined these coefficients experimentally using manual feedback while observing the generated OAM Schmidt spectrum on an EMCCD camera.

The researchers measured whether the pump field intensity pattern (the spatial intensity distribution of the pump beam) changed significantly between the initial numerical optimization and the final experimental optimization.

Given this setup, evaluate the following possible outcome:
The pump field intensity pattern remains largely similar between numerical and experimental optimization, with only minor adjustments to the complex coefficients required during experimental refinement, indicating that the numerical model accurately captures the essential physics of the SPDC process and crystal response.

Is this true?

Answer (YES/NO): NO